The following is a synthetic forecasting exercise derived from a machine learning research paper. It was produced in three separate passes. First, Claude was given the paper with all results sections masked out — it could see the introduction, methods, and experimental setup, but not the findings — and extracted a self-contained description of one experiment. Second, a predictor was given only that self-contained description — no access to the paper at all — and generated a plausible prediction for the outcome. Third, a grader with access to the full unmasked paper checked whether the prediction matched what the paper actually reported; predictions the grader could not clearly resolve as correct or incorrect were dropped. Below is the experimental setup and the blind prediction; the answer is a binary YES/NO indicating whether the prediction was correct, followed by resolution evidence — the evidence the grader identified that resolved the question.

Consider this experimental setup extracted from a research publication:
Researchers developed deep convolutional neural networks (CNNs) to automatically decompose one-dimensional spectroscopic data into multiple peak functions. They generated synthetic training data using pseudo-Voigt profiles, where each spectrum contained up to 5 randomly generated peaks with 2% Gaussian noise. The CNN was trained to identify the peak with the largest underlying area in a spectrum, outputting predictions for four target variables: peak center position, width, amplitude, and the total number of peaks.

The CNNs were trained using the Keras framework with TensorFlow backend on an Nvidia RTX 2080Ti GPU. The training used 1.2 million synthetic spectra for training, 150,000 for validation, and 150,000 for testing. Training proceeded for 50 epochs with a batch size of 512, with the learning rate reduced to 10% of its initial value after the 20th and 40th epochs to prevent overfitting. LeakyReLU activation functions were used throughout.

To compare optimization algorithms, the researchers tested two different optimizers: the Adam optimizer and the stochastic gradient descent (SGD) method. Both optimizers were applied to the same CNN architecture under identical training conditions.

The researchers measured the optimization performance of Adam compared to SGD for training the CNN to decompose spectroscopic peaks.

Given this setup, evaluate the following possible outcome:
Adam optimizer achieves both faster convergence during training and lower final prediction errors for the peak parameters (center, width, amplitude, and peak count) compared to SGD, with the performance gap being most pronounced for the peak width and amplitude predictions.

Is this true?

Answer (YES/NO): NO